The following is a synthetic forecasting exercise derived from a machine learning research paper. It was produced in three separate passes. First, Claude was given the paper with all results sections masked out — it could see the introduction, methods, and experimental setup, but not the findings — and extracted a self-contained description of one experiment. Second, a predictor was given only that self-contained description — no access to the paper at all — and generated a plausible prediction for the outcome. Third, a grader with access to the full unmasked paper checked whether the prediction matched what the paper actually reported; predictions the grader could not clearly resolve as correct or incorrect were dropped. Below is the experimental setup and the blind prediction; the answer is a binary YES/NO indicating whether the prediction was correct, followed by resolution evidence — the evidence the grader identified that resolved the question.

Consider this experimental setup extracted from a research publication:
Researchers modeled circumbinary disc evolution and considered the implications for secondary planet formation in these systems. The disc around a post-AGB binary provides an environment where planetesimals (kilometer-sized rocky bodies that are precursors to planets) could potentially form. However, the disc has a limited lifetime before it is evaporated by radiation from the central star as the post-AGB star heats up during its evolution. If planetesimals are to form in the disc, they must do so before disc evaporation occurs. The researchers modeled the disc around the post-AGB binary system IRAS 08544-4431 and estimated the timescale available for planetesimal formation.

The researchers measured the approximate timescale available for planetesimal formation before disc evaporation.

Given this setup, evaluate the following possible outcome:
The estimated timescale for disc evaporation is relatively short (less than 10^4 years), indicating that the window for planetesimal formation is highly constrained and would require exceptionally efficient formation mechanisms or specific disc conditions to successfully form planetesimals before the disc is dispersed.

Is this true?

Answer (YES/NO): NO